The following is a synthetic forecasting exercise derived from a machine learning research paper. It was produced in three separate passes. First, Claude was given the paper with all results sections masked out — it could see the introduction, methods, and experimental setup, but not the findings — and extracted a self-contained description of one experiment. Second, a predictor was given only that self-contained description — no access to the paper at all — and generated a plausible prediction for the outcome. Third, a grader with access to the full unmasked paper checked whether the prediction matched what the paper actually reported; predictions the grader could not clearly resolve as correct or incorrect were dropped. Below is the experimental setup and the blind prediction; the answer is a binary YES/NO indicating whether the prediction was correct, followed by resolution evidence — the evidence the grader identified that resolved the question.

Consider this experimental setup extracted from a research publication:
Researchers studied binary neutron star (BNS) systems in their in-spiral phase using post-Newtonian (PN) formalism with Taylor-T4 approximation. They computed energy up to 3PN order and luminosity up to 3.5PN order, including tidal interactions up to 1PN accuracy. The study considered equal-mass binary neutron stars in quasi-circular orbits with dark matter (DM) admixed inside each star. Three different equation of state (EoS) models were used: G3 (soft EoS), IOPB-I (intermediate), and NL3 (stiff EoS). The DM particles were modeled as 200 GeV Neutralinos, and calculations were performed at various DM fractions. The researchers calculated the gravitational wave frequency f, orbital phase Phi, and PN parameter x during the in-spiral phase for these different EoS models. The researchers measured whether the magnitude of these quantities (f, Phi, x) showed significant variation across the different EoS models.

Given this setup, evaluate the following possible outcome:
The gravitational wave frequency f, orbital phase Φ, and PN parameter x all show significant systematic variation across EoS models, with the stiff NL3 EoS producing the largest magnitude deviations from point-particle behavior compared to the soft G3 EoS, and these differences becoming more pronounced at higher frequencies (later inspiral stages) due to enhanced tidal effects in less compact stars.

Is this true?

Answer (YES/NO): NO